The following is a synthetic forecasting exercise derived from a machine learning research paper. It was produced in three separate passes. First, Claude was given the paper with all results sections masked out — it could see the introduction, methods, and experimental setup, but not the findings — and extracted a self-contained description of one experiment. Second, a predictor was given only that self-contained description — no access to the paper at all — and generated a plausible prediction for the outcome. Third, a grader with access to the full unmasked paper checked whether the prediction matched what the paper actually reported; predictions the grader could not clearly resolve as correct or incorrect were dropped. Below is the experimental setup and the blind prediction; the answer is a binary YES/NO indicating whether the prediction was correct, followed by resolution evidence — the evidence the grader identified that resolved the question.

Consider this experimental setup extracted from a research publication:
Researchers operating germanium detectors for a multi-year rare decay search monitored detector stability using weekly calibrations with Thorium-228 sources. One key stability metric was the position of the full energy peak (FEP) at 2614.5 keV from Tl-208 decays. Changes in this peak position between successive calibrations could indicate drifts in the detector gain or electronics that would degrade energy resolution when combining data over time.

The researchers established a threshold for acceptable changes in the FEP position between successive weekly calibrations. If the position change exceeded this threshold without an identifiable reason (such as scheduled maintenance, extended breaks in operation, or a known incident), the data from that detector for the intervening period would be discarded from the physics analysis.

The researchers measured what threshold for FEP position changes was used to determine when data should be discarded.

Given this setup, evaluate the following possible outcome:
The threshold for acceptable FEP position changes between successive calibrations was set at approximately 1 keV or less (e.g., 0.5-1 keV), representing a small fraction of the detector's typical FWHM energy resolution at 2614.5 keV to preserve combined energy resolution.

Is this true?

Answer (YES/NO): YES